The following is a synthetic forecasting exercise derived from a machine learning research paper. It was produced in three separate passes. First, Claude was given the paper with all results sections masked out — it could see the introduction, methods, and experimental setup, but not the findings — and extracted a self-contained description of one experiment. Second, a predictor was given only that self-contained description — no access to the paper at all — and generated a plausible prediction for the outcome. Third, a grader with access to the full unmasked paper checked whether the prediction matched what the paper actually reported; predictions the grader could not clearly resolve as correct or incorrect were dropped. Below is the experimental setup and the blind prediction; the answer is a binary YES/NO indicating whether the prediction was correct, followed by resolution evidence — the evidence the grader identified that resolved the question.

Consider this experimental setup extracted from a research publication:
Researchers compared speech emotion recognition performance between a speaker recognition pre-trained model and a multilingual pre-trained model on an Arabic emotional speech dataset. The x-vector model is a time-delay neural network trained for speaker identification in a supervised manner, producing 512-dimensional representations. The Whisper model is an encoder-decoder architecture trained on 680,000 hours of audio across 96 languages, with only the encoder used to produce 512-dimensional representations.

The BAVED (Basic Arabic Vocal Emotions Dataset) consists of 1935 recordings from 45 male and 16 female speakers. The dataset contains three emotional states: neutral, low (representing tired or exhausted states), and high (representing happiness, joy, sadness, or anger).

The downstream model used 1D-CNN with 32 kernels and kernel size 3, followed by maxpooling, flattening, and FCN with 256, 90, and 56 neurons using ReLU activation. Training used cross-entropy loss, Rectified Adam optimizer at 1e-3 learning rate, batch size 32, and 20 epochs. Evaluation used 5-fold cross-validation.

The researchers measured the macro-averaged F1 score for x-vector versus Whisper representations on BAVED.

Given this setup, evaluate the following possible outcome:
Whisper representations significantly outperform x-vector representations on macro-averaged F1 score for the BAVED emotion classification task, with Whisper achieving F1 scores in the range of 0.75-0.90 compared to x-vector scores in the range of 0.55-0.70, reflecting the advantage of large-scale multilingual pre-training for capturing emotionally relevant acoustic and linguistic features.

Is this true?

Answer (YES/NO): NO